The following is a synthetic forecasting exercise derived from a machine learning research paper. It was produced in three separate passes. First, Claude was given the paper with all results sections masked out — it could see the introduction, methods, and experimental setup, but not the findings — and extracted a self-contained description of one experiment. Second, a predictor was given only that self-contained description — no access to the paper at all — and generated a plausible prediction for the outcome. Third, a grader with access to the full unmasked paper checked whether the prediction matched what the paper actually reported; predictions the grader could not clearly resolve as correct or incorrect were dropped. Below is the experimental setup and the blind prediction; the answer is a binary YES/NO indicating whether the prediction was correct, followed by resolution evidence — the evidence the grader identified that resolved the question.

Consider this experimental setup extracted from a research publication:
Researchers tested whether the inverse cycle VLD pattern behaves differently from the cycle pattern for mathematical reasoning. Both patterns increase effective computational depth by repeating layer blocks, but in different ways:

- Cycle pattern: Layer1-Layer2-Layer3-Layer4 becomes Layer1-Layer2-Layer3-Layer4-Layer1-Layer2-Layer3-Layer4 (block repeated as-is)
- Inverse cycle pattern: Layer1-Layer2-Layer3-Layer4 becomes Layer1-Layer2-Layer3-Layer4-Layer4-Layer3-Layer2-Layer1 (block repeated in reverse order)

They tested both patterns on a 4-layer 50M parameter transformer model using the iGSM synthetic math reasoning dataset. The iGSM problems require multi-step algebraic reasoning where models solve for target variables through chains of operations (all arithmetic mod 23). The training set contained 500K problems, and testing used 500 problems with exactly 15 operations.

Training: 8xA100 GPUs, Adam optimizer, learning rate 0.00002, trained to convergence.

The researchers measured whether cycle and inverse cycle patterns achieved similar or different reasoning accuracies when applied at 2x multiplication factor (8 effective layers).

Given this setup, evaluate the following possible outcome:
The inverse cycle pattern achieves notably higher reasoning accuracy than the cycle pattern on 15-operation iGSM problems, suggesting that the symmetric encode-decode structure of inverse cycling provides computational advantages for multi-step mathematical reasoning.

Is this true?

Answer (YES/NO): NO